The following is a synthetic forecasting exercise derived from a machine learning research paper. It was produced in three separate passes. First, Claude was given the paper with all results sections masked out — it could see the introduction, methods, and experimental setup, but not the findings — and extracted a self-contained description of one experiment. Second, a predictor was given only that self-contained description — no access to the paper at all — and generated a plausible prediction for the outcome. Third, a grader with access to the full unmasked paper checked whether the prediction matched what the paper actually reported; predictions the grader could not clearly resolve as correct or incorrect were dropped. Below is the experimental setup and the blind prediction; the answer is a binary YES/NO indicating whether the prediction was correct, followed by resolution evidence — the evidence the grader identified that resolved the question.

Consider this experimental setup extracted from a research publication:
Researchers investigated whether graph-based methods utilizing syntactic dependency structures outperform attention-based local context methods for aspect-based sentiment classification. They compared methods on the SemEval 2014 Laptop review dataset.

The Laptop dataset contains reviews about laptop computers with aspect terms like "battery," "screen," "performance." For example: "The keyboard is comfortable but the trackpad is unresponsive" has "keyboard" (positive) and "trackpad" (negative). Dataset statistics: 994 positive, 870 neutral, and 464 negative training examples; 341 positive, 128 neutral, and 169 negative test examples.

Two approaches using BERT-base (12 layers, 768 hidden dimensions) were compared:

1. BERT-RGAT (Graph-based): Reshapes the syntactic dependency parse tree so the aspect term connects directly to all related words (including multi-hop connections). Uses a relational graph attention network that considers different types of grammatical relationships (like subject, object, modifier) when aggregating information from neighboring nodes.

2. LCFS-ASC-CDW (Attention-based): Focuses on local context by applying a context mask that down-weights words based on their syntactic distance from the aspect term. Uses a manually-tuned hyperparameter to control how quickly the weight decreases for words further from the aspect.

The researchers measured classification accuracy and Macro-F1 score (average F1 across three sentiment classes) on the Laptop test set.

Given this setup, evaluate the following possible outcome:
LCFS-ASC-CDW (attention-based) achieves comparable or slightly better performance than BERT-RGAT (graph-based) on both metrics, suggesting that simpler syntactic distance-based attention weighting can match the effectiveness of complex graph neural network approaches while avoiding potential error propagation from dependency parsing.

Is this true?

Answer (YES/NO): NO